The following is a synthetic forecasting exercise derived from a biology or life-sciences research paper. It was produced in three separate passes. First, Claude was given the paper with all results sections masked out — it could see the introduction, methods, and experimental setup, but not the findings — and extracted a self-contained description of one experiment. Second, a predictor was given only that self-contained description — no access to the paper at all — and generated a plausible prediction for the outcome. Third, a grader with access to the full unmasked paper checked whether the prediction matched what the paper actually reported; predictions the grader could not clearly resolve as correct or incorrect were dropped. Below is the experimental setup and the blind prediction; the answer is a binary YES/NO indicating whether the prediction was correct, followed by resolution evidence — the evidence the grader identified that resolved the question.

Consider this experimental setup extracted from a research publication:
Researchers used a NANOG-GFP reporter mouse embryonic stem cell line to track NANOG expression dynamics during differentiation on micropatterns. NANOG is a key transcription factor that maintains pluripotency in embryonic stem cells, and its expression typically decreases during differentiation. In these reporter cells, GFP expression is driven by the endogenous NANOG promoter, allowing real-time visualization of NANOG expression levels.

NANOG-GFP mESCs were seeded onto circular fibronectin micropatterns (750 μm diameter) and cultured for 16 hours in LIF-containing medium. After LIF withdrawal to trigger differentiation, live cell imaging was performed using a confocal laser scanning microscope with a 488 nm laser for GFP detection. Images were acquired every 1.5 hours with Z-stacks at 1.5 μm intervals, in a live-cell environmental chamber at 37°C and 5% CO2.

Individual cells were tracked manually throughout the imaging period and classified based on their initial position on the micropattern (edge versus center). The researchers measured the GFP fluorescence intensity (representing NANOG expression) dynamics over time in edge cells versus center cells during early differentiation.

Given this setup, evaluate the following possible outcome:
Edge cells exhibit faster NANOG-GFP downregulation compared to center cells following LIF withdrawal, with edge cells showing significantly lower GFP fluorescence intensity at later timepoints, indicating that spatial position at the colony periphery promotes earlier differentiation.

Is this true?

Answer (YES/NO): NO